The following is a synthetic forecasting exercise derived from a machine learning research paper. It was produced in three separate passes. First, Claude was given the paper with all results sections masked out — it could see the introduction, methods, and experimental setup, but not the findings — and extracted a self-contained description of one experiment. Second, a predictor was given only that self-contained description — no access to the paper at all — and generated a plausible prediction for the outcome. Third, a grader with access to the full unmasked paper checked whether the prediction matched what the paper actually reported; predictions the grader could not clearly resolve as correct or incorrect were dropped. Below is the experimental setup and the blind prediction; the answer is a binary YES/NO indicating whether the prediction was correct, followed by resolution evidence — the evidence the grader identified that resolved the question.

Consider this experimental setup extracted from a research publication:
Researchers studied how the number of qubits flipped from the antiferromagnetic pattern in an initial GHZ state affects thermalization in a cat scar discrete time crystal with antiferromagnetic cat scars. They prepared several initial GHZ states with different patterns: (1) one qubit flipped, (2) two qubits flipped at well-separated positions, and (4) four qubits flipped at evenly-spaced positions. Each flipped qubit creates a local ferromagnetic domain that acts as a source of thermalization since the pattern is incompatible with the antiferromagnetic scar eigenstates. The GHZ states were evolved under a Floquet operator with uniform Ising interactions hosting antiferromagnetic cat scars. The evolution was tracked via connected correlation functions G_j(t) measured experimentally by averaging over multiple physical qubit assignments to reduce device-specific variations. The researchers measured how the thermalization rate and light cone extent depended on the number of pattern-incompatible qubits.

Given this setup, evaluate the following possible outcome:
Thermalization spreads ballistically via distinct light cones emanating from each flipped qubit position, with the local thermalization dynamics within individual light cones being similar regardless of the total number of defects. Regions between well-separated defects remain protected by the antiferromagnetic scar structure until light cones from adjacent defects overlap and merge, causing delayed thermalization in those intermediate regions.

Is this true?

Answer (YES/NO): YES